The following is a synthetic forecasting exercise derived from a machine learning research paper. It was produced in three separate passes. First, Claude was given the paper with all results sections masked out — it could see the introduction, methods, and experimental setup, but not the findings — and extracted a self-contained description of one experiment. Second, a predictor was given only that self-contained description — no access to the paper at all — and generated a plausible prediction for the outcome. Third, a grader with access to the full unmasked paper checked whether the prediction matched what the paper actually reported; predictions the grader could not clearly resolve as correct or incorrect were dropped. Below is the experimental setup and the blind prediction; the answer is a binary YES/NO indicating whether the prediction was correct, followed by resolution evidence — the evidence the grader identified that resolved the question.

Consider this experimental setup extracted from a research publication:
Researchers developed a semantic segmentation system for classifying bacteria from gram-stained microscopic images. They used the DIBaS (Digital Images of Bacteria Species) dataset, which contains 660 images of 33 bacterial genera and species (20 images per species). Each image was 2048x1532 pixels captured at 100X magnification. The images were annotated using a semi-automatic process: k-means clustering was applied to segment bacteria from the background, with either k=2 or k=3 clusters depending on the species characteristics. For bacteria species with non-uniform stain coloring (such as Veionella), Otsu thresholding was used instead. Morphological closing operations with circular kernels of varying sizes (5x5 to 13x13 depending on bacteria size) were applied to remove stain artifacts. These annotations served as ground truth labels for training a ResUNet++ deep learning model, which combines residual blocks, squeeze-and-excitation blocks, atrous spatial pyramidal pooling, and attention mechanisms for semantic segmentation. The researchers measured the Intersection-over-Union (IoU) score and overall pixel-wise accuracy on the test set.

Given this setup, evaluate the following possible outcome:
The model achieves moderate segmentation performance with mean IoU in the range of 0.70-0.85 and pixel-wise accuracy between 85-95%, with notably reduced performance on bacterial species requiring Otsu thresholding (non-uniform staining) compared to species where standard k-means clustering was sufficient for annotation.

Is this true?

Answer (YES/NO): NO